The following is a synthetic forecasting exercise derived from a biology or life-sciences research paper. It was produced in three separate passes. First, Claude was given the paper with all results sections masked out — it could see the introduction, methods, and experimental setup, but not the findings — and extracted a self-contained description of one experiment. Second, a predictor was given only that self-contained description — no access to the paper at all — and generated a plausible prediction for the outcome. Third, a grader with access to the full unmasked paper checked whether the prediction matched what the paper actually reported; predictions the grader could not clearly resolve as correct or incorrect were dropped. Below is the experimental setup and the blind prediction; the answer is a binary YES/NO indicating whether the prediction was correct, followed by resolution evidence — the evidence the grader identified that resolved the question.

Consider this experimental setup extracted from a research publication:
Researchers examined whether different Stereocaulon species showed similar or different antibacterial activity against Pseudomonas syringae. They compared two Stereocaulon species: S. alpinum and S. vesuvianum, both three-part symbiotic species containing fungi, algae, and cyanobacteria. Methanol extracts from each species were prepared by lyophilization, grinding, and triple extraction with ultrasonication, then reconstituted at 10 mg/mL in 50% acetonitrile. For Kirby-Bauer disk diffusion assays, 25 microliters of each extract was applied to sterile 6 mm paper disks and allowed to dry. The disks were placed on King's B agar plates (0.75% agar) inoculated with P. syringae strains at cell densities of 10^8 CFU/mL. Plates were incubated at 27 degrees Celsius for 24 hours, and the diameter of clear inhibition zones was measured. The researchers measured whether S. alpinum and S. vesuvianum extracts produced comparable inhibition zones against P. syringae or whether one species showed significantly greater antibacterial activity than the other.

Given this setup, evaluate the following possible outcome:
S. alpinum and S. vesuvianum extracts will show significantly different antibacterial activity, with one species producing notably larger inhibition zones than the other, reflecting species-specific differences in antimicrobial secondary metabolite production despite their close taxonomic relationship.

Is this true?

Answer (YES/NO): NO